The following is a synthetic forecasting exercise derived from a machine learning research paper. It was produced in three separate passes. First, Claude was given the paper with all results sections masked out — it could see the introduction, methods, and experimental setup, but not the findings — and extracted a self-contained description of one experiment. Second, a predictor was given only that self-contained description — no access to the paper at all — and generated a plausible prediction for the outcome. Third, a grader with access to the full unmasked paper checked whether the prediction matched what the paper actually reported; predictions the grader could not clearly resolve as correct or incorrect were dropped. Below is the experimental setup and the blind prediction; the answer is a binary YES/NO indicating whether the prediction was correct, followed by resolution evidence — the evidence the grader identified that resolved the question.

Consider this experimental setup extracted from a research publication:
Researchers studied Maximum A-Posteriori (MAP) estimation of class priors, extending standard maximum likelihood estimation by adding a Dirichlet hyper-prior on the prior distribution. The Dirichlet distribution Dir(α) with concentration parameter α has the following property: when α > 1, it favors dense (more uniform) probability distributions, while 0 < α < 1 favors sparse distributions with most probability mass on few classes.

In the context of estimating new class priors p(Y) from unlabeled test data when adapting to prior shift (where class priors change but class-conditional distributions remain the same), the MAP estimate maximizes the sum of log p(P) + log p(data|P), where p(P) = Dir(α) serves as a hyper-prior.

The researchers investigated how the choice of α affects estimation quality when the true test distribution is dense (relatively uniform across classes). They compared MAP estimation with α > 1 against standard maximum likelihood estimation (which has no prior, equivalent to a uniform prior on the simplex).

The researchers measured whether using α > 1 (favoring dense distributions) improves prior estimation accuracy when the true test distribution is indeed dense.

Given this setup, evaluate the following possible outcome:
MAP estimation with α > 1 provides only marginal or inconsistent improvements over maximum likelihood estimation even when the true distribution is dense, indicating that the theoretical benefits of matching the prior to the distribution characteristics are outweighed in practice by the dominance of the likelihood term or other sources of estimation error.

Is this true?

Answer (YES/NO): NO